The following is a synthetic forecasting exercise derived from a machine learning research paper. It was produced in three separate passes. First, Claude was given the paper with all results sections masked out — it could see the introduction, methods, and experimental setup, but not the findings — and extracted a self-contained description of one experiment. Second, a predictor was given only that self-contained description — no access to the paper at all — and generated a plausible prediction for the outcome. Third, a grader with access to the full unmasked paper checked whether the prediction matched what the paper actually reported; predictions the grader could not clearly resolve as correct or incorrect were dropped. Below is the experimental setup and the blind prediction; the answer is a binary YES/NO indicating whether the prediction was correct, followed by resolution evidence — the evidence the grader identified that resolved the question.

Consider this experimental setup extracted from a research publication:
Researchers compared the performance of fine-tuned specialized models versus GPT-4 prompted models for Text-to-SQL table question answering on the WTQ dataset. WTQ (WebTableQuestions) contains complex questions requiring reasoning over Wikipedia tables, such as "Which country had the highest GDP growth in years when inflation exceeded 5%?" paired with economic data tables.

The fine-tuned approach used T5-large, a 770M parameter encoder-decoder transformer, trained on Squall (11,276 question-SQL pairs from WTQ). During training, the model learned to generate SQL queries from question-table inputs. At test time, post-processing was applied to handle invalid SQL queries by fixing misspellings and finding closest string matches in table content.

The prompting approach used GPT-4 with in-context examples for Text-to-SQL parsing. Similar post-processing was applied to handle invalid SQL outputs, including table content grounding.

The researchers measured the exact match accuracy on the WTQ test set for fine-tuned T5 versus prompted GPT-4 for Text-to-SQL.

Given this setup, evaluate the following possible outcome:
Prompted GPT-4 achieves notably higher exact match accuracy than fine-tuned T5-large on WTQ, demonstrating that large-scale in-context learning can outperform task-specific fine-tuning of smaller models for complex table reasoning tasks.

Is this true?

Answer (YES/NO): NO